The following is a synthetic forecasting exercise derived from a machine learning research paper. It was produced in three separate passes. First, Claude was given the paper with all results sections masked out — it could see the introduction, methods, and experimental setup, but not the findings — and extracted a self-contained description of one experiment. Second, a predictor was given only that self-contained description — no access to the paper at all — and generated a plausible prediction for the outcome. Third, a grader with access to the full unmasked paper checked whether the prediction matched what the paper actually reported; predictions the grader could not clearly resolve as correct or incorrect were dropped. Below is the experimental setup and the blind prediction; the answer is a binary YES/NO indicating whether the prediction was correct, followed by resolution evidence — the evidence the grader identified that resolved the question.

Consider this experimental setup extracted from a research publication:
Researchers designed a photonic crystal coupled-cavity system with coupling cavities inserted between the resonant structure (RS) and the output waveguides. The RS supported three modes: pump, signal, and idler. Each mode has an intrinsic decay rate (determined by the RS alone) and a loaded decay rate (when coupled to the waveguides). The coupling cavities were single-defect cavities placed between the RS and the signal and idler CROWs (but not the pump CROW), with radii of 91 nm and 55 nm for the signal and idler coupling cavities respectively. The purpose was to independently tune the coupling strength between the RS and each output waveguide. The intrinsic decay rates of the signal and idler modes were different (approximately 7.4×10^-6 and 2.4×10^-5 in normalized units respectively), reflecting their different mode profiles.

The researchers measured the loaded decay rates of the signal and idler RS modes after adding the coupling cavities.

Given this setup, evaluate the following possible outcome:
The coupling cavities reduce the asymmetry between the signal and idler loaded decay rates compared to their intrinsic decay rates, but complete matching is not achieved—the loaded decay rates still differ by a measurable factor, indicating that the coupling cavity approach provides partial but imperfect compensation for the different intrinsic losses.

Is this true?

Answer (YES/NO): NO